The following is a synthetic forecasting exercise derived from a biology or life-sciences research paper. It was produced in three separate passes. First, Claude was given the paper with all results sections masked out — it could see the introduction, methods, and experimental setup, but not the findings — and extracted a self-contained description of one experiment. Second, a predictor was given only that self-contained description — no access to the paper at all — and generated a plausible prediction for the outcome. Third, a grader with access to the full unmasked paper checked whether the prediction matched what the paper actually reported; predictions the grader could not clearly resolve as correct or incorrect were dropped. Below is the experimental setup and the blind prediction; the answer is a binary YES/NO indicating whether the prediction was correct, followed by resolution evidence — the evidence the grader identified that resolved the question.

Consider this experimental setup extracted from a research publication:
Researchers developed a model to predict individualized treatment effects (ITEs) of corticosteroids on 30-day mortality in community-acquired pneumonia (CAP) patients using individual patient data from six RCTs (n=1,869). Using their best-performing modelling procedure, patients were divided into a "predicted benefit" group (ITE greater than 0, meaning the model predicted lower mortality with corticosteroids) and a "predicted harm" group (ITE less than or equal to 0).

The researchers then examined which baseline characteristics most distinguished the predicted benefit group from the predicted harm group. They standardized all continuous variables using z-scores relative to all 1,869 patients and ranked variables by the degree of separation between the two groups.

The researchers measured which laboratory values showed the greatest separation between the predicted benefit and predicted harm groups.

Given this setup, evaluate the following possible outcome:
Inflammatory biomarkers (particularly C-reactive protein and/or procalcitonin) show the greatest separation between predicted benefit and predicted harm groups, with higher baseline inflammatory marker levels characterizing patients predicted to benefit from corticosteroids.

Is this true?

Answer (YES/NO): YES